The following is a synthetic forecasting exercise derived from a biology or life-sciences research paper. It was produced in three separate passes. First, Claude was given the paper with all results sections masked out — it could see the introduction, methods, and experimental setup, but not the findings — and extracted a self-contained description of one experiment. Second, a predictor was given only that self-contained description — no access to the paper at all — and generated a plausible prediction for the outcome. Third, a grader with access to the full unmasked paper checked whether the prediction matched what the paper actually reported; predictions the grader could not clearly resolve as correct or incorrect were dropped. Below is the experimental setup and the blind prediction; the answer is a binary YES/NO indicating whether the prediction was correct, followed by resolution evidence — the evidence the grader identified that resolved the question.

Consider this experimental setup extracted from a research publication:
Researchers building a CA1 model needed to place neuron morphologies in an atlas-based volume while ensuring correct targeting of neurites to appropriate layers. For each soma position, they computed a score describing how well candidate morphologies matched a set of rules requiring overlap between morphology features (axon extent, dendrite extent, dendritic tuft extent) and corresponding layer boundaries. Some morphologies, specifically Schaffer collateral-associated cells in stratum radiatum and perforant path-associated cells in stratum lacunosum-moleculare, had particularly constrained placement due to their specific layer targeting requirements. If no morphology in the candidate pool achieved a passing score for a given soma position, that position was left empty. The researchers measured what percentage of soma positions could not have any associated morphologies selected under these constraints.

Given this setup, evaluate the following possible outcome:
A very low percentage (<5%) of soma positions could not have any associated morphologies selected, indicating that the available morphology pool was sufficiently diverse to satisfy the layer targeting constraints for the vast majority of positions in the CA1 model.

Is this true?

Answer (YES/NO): YES